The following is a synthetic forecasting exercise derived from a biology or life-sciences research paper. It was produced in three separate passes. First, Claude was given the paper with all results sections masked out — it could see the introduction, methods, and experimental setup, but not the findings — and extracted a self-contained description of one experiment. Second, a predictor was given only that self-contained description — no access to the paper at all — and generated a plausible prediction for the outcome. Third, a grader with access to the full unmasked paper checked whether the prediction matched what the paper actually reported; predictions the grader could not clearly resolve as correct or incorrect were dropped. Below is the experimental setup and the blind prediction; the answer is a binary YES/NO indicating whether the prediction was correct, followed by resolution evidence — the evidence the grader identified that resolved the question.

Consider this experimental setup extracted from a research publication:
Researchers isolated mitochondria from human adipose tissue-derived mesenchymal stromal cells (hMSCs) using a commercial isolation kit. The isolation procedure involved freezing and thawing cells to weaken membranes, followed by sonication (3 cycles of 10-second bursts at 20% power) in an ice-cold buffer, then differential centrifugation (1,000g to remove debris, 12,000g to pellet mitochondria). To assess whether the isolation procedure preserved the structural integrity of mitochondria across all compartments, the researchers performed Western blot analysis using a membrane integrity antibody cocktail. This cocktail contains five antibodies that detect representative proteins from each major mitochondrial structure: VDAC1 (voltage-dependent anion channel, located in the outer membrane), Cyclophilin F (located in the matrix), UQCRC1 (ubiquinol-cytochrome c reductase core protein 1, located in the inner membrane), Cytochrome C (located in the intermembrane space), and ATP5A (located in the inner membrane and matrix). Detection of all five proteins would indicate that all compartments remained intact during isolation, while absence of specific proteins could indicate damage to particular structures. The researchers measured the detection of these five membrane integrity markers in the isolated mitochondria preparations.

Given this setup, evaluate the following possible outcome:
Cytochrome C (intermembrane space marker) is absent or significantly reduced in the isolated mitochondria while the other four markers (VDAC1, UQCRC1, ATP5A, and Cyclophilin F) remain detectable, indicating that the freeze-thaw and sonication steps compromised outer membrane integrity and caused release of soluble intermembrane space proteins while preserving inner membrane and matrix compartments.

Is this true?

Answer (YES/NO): NO